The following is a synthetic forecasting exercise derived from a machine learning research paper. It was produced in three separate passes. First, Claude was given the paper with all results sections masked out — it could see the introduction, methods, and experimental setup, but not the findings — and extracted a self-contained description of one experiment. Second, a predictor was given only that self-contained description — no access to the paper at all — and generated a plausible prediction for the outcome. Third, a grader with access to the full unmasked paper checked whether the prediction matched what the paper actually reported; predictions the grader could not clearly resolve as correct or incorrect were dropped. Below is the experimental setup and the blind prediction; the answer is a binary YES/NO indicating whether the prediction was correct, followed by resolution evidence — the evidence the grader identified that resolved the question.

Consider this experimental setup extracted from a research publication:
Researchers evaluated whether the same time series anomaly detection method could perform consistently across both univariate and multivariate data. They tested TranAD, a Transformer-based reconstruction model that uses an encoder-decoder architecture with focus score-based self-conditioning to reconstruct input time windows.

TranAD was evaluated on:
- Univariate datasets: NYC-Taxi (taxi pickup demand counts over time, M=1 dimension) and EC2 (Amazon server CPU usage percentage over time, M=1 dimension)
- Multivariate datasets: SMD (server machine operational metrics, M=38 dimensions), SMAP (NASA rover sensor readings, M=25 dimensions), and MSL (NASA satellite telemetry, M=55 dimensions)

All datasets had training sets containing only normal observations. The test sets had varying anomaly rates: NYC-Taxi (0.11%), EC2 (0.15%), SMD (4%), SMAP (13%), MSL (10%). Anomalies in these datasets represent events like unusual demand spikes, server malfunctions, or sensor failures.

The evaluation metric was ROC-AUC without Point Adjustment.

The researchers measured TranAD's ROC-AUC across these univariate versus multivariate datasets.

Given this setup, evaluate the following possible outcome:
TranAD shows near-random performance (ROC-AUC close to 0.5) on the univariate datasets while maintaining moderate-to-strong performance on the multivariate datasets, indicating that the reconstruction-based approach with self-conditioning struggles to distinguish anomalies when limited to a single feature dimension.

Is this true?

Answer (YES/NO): NO